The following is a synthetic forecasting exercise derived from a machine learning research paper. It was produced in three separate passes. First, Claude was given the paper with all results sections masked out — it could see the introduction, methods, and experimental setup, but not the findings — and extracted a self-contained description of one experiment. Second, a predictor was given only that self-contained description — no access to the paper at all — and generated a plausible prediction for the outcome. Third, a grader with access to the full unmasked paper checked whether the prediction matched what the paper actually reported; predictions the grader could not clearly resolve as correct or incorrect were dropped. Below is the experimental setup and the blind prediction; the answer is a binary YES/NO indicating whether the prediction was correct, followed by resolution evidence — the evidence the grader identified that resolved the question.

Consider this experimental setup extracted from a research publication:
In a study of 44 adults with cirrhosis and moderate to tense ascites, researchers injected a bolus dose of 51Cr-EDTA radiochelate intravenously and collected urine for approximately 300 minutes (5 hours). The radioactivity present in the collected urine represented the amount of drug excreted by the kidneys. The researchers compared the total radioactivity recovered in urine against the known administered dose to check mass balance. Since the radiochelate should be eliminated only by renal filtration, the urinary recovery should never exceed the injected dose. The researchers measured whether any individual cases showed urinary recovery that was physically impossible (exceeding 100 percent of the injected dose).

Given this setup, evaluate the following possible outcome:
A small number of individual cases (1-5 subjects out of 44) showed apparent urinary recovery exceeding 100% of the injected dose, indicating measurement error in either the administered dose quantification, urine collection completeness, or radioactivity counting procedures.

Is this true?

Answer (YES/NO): YES